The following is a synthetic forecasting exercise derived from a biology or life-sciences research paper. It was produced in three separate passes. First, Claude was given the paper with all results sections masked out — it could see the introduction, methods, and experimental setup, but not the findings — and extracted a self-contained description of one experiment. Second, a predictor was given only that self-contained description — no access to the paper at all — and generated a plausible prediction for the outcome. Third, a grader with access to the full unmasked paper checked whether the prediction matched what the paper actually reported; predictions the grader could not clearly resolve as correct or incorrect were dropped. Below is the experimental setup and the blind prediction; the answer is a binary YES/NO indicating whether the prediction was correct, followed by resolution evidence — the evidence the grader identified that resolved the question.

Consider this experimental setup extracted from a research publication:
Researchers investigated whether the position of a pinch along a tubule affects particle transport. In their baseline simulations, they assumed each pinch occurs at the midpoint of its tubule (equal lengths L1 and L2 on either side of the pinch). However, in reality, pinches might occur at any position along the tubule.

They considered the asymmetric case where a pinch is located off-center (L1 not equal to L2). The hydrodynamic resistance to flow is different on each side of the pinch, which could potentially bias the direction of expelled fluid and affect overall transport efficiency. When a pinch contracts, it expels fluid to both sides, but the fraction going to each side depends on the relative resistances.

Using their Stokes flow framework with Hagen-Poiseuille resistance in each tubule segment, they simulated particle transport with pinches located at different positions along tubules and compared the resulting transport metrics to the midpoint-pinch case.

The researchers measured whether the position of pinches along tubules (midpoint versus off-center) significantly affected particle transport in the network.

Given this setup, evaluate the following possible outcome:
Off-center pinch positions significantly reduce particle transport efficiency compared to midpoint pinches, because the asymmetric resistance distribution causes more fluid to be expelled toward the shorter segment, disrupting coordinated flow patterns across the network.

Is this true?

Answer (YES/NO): NO